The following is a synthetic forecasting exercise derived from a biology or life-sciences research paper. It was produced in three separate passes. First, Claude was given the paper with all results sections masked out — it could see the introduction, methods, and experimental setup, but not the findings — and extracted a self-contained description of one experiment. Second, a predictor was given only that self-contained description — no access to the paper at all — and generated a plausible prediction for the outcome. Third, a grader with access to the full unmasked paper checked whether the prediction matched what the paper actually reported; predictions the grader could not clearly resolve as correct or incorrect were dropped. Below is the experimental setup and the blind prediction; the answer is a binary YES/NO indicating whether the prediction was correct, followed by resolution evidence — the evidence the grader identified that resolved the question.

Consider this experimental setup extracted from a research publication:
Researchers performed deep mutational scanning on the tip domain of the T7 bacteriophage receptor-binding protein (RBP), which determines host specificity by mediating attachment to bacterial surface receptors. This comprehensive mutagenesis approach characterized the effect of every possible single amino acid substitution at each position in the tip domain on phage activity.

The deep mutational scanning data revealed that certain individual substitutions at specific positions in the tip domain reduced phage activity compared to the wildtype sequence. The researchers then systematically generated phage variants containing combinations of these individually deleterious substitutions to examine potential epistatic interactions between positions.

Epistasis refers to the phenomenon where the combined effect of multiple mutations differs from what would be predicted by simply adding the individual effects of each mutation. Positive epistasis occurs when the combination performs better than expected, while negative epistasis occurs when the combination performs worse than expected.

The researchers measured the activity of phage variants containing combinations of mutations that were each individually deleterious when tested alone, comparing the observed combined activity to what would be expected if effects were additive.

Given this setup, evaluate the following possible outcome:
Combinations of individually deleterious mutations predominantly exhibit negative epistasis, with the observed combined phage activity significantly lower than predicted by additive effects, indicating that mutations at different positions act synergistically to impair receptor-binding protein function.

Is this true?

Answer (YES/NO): NO